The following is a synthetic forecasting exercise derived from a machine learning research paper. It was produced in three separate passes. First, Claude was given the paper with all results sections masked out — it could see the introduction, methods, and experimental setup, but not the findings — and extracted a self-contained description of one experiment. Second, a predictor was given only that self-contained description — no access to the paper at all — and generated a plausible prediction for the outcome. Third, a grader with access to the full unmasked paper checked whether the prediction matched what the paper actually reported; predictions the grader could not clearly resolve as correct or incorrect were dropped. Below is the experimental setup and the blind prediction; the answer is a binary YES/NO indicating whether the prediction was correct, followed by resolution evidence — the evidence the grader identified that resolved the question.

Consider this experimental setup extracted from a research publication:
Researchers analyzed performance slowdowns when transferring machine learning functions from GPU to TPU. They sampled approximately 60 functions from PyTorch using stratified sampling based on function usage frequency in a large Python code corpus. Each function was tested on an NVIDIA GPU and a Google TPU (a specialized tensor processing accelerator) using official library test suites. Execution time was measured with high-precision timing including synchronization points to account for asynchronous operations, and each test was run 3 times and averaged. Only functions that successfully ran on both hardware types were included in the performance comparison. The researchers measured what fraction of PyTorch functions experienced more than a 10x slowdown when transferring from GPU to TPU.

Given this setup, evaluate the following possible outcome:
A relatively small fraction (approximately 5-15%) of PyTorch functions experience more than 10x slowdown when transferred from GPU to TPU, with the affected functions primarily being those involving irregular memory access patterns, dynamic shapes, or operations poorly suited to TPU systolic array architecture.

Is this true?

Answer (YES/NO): NO